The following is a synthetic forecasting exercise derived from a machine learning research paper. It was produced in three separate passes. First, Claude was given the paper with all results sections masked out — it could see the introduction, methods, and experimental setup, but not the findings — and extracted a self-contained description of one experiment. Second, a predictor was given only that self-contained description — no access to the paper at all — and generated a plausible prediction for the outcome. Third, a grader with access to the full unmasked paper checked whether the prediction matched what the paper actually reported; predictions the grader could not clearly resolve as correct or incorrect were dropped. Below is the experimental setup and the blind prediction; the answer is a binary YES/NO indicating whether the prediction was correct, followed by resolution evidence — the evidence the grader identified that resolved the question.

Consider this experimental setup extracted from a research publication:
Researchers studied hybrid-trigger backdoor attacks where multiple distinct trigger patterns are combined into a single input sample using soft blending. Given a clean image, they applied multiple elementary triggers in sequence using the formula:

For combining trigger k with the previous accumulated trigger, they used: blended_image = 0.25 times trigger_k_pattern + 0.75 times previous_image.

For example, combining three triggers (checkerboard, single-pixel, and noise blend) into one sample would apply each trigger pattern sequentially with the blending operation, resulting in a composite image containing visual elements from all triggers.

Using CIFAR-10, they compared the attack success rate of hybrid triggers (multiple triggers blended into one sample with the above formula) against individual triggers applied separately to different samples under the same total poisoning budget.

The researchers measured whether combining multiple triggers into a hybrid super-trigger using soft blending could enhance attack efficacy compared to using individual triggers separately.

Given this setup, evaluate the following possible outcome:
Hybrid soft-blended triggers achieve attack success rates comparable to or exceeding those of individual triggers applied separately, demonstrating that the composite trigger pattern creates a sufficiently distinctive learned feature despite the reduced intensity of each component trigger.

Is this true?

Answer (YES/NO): YES